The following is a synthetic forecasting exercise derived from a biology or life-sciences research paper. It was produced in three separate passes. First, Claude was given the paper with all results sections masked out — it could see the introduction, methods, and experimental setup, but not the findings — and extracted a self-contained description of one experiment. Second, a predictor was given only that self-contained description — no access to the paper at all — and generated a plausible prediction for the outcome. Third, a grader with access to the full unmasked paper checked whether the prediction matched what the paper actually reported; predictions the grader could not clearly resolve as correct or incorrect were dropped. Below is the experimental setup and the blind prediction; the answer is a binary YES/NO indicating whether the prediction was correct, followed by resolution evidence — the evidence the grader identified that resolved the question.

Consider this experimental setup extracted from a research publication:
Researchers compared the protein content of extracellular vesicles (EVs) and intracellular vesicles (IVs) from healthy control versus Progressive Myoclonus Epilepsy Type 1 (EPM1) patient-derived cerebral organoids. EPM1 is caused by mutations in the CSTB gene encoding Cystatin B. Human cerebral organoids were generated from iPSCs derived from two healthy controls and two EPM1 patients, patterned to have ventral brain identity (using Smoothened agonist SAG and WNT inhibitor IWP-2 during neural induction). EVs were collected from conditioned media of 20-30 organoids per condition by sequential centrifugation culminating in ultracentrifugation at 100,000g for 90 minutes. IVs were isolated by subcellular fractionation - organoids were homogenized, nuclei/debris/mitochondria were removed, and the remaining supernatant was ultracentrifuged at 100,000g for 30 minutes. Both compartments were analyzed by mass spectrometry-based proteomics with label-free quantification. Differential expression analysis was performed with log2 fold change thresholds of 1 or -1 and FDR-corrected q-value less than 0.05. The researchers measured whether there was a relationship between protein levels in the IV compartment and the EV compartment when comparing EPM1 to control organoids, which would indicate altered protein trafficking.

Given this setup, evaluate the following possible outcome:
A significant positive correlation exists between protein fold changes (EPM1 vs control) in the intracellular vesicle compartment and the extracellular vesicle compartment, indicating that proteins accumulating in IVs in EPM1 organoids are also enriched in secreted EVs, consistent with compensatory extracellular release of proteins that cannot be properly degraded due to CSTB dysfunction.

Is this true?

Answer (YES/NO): NO